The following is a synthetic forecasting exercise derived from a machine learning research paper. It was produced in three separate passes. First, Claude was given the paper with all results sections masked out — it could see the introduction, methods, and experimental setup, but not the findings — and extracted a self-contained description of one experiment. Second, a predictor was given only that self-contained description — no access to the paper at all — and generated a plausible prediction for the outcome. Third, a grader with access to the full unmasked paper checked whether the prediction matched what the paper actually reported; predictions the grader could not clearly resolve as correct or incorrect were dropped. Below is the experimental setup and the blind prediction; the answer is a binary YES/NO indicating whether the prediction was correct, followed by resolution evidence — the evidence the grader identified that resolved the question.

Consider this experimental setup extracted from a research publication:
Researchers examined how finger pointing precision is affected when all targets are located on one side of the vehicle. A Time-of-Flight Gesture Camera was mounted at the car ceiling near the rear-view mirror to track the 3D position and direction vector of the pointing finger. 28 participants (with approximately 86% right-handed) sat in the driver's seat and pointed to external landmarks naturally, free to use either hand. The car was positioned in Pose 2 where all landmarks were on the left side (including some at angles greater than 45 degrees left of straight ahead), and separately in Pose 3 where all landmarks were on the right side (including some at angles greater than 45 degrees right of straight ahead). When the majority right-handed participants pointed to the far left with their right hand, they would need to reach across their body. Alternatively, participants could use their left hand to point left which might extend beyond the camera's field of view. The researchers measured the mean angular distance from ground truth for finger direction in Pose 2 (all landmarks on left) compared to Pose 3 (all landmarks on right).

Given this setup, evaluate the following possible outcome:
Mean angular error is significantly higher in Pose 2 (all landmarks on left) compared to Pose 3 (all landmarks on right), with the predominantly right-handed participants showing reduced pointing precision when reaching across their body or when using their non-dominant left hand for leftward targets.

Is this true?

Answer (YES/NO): NO